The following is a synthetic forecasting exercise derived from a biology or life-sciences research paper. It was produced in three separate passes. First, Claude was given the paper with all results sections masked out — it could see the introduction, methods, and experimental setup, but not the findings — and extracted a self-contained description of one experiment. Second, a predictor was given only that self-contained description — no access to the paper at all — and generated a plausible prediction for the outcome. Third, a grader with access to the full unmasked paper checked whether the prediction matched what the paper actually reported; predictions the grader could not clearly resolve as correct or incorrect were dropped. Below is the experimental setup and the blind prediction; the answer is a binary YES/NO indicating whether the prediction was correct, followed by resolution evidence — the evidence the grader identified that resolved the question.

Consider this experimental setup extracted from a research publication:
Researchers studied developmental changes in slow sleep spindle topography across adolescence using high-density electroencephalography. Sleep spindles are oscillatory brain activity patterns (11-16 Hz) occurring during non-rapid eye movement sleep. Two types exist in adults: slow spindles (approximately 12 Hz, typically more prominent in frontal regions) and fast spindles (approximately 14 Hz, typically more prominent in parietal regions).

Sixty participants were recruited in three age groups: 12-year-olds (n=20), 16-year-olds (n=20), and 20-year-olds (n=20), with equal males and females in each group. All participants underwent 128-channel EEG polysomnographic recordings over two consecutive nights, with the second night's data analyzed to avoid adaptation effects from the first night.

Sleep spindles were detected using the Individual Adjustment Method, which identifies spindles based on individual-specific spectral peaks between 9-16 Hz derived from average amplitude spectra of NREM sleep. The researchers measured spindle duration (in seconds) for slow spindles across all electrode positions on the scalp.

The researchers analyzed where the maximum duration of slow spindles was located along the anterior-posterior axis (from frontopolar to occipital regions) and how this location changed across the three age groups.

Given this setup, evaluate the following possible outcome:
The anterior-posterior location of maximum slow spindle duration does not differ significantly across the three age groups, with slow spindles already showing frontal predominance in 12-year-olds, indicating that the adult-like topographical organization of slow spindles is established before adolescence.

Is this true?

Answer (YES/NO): NO